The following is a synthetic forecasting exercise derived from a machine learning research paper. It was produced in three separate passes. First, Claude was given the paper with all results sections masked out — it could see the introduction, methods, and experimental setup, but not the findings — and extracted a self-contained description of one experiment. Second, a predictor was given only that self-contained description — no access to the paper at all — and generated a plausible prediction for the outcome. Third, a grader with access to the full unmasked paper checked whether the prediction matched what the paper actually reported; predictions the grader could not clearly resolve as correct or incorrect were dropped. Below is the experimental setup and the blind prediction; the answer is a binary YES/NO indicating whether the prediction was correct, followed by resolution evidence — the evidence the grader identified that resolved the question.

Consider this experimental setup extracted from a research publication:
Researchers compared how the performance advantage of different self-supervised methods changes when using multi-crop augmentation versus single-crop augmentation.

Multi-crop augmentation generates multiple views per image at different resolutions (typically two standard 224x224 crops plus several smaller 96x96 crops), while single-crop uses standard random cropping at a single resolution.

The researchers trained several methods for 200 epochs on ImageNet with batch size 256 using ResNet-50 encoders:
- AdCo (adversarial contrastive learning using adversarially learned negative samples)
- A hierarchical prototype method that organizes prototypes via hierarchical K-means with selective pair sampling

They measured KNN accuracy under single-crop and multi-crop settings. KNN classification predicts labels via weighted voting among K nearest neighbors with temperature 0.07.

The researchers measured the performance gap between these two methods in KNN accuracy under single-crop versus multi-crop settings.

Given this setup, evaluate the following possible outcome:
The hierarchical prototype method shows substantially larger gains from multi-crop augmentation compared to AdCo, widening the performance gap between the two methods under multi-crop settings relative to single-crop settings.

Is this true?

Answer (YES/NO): NO